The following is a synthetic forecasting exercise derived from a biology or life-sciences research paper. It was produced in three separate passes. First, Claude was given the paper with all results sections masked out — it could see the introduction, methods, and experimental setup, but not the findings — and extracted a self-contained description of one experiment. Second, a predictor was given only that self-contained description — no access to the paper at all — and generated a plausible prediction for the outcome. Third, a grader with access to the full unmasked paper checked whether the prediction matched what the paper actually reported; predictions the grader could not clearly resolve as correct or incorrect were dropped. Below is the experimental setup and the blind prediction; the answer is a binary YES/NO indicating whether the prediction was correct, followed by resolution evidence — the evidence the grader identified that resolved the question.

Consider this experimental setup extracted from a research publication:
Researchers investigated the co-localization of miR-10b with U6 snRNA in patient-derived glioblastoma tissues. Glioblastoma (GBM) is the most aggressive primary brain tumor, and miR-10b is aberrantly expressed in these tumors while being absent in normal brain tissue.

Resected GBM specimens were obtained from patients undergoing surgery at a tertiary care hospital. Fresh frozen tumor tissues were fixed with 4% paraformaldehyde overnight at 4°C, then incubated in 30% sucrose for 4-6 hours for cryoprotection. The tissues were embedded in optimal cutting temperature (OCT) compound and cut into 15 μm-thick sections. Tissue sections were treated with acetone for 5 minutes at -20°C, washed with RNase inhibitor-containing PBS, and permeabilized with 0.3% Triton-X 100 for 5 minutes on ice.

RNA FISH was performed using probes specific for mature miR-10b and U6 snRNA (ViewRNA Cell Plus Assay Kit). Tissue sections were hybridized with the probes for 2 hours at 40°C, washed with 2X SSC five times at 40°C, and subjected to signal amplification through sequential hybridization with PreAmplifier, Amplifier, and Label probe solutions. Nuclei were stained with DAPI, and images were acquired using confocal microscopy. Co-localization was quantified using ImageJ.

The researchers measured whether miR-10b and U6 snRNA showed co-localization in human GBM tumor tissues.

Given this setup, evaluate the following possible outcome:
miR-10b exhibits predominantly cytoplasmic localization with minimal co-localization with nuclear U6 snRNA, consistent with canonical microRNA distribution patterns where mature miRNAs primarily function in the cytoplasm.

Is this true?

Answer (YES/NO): NO